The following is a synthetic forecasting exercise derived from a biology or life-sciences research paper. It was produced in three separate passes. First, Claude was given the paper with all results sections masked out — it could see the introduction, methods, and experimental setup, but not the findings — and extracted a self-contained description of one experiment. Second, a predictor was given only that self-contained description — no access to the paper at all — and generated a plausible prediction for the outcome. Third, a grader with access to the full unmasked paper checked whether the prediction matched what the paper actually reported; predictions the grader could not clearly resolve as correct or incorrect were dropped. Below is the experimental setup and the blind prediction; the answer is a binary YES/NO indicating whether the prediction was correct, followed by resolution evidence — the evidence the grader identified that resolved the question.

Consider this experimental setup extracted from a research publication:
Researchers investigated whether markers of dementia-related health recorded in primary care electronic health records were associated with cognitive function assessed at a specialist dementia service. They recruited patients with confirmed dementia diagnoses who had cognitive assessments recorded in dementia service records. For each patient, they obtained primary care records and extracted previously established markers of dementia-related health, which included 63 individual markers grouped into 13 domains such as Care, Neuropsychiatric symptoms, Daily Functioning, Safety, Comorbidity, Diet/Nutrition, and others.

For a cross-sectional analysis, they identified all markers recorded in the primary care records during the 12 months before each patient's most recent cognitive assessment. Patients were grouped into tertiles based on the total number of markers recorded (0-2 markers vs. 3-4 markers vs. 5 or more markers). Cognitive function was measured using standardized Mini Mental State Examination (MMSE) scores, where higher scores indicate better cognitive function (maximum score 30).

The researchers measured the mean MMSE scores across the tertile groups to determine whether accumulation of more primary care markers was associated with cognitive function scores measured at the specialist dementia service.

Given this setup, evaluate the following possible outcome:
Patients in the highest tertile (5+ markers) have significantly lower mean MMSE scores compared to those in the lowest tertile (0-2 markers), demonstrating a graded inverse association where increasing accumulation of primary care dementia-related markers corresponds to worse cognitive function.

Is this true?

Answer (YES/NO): NO